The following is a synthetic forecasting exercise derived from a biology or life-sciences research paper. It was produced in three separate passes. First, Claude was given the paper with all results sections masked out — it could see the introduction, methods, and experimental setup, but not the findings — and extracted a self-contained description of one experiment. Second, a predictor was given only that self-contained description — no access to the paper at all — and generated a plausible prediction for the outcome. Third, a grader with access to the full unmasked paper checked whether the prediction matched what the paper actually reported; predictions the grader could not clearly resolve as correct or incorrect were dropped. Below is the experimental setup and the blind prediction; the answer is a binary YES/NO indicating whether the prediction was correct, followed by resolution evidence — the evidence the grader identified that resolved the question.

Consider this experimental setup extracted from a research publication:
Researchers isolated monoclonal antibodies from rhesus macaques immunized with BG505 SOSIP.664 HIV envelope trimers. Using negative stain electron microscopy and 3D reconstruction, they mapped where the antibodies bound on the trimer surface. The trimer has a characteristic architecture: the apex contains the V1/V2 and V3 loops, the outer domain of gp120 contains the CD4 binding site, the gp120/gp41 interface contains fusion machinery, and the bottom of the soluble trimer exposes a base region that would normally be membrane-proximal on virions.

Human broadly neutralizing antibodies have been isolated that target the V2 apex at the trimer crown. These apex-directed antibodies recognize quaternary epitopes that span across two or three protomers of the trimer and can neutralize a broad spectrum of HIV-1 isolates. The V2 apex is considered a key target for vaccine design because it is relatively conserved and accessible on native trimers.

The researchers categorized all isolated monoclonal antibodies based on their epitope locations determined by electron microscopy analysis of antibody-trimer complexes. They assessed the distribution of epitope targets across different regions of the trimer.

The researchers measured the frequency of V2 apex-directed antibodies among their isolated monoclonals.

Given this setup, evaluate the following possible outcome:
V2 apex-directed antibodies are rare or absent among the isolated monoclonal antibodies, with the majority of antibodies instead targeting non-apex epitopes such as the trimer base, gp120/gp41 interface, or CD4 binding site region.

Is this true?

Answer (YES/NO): YES